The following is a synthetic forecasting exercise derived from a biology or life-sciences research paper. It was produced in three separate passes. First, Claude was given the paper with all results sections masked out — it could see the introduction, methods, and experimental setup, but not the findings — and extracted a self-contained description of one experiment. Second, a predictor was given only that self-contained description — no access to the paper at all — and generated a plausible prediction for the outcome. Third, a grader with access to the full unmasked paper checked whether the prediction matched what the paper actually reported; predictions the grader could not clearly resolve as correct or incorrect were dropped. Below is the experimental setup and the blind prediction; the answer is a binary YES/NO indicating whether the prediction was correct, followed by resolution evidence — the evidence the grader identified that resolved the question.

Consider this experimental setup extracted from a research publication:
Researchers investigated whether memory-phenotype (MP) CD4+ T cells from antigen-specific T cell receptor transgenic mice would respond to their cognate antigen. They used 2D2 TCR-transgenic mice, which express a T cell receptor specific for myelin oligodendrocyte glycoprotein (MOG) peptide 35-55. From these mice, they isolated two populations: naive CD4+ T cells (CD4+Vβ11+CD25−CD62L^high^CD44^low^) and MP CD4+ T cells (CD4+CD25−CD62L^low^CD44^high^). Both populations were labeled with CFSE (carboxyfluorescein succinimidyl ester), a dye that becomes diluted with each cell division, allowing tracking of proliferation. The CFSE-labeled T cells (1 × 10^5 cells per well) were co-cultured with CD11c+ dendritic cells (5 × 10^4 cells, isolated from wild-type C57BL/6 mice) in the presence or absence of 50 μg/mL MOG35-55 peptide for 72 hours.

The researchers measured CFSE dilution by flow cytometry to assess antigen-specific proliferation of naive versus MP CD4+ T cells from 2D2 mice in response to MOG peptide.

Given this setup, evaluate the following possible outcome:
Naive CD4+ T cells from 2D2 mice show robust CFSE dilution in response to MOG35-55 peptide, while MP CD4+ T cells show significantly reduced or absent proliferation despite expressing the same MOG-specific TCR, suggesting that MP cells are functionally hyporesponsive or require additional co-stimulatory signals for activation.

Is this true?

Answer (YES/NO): NO